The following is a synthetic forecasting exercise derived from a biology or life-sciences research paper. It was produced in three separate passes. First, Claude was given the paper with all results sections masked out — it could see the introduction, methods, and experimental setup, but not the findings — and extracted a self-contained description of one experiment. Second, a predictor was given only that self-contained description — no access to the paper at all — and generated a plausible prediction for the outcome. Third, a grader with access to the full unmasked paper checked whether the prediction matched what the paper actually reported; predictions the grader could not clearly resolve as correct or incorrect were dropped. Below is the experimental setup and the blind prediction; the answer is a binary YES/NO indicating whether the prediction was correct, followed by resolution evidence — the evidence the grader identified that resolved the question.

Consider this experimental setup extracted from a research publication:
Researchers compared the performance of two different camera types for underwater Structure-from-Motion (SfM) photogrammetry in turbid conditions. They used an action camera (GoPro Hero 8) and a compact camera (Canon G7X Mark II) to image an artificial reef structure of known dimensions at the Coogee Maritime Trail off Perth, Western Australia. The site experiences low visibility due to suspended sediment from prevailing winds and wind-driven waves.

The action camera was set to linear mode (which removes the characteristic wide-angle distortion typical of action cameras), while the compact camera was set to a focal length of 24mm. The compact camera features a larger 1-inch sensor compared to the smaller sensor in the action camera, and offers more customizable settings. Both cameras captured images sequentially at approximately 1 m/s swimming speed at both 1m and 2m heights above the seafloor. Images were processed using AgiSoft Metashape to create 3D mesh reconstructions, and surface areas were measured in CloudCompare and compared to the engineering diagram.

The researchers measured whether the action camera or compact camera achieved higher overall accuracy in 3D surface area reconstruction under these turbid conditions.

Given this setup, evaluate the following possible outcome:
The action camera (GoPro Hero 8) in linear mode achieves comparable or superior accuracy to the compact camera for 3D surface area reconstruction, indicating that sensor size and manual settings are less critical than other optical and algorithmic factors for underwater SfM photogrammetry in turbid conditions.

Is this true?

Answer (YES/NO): NO